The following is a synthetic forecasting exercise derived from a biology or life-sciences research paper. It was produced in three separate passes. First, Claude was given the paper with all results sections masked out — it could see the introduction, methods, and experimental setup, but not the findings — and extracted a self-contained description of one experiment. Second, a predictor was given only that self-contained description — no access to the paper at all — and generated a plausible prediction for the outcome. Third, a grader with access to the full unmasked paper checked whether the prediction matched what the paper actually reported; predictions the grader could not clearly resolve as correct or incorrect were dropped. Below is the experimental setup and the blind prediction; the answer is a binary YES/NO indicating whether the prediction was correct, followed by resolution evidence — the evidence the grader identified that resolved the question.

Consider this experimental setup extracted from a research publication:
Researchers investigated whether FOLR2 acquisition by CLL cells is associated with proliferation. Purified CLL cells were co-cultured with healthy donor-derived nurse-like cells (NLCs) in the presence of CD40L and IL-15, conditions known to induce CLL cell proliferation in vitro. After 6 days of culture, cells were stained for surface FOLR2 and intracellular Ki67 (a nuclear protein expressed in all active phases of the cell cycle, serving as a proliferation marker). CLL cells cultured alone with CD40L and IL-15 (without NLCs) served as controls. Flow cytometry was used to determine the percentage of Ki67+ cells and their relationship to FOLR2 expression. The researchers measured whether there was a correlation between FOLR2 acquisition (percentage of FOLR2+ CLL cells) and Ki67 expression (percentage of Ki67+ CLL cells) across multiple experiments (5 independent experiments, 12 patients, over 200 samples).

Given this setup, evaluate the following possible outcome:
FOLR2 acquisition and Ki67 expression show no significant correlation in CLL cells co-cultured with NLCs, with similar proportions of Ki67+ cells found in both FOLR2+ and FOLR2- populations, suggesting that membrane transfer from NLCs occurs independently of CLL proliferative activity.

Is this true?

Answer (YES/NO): NO